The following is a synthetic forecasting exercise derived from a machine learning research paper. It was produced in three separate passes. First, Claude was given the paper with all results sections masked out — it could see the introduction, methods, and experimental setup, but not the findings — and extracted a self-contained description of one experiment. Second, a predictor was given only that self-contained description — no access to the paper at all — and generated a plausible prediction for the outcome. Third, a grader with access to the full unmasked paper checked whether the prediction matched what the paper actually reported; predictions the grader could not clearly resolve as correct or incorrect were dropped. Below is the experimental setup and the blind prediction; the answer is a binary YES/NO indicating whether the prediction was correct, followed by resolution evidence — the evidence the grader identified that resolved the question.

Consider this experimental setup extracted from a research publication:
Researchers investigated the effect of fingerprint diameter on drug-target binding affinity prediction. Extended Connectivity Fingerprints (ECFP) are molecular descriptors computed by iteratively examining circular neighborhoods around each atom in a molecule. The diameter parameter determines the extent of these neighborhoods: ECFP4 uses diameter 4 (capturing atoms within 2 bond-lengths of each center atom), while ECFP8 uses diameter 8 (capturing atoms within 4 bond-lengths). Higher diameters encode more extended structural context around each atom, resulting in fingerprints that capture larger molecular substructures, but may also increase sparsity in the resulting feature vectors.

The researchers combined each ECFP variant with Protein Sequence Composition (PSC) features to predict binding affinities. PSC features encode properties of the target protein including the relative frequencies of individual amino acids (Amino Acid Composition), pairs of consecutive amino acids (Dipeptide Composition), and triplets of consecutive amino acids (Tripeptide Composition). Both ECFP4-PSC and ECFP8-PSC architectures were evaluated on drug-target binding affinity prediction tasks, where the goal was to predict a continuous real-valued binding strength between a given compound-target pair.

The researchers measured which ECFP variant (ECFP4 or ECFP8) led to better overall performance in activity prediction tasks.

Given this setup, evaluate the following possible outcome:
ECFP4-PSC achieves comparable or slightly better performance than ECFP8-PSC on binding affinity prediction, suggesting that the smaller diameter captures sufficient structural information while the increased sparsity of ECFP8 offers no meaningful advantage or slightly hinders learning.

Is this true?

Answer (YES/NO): NO